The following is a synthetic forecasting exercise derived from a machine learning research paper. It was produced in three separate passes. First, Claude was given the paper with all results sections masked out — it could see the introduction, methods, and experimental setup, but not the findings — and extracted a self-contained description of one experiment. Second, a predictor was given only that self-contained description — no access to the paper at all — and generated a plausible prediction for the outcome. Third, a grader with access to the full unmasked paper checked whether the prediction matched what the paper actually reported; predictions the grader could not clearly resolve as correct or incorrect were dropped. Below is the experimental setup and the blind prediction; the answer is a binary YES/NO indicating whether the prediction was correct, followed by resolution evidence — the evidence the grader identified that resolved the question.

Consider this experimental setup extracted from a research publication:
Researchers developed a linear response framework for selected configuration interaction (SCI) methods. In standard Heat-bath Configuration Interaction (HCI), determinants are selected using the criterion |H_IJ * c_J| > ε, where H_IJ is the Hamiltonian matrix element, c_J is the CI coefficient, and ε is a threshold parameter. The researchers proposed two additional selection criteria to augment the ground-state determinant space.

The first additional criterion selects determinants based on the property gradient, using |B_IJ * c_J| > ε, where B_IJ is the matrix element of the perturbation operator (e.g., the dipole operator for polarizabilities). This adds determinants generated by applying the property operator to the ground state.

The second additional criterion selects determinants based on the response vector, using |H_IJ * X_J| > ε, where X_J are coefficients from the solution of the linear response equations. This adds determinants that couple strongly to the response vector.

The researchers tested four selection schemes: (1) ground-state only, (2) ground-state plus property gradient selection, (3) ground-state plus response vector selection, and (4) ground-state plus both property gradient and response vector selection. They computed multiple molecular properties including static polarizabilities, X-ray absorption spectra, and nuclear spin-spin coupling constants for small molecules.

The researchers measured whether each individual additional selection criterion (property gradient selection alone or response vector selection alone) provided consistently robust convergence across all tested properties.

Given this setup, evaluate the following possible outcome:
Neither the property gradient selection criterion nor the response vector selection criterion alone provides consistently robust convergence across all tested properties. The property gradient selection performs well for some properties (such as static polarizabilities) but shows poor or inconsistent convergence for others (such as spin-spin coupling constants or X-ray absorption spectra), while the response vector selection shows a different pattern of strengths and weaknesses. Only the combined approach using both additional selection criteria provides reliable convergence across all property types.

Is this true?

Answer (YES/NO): NO